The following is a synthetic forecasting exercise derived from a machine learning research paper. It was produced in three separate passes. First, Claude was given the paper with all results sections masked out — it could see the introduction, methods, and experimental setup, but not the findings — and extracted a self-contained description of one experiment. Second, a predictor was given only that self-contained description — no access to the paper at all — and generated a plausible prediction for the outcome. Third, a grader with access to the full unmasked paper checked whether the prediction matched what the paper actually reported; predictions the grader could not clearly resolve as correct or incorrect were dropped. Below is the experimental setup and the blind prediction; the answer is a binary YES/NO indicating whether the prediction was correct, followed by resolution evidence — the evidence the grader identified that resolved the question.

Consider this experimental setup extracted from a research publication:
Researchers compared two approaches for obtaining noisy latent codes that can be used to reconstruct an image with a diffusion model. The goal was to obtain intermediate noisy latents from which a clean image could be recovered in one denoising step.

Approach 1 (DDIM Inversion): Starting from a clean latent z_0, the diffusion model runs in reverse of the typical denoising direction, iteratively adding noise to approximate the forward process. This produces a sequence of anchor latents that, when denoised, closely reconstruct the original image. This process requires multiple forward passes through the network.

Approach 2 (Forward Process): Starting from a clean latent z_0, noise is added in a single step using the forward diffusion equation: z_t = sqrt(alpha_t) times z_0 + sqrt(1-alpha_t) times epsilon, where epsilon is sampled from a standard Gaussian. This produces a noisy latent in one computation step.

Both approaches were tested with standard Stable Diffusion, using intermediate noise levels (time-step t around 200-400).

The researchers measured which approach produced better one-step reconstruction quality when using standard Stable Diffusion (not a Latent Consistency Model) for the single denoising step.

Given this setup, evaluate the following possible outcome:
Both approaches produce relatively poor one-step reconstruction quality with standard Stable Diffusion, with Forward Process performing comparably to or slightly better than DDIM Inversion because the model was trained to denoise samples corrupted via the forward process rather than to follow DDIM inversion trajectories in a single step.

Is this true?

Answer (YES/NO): NO